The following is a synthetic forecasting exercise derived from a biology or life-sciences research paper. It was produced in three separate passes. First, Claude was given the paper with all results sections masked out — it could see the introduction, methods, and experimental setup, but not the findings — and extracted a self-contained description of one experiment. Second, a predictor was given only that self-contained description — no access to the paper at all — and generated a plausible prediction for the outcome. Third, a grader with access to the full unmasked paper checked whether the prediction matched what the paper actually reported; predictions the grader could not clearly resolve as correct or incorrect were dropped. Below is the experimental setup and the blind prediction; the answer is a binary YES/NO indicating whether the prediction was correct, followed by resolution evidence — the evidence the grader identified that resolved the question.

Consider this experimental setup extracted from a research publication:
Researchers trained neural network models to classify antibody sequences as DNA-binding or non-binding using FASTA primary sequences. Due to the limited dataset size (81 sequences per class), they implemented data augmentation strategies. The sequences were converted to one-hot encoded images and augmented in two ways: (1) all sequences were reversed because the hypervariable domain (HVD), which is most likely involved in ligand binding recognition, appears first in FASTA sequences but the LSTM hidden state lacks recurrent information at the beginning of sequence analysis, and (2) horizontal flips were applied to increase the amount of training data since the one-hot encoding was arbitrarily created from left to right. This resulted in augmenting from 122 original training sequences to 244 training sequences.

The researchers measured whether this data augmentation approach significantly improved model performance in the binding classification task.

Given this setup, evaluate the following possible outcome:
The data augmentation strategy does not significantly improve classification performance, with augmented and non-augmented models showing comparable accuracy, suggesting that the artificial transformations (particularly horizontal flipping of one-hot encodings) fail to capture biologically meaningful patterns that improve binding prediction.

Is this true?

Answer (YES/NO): NO